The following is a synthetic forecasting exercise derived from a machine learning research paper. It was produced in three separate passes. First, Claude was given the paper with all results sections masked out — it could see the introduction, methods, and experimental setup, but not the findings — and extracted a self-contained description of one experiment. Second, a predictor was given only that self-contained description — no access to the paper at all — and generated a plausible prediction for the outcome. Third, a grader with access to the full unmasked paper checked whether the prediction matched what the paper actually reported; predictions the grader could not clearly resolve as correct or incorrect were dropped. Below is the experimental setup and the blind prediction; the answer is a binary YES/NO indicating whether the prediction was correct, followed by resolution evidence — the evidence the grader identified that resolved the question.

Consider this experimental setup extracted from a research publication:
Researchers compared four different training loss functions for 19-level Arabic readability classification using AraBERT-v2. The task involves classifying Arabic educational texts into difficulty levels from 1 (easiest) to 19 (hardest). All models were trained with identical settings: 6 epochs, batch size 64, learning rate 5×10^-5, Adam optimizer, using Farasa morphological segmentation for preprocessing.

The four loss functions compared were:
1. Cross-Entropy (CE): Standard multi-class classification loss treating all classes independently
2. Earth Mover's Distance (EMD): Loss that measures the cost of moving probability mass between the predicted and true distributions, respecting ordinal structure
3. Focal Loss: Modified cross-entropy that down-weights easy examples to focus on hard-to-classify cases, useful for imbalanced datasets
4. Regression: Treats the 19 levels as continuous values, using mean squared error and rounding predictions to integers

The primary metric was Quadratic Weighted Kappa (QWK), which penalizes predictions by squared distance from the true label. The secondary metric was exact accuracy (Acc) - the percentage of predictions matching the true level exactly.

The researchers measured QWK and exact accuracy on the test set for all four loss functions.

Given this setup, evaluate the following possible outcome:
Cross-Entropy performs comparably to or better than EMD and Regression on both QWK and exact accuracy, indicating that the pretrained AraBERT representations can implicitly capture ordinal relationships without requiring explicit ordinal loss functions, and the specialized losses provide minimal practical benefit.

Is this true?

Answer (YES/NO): NO